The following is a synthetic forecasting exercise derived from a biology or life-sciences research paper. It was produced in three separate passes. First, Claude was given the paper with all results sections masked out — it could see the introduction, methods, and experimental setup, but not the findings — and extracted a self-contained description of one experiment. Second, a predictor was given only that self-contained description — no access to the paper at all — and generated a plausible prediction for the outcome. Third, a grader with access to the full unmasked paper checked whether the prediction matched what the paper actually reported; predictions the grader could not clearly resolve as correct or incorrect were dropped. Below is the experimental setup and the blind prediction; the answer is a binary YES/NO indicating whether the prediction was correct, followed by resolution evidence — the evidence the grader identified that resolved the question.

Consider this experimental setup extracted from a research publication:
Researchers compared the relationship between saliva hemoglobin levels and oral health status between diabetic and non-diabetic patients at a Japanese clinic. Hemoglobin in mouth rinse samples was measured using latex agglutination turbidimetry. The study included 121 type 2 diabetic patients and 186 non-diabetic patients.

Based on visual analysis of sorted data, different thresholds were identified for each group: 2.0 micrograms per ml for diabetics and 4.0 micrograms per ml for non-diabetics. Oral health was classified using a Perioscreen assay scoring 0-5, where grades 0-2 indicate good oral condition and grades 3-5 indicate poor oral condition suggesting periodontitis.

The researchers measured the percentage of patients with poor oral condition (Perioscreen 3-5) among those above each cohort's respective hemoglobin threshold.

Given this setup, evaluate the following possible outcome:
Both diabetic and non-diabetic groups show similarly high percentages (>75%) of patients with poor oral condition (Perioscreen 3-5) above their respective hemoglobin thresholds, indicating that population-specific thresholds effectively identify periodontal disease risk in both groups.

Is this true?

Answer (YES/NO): YES